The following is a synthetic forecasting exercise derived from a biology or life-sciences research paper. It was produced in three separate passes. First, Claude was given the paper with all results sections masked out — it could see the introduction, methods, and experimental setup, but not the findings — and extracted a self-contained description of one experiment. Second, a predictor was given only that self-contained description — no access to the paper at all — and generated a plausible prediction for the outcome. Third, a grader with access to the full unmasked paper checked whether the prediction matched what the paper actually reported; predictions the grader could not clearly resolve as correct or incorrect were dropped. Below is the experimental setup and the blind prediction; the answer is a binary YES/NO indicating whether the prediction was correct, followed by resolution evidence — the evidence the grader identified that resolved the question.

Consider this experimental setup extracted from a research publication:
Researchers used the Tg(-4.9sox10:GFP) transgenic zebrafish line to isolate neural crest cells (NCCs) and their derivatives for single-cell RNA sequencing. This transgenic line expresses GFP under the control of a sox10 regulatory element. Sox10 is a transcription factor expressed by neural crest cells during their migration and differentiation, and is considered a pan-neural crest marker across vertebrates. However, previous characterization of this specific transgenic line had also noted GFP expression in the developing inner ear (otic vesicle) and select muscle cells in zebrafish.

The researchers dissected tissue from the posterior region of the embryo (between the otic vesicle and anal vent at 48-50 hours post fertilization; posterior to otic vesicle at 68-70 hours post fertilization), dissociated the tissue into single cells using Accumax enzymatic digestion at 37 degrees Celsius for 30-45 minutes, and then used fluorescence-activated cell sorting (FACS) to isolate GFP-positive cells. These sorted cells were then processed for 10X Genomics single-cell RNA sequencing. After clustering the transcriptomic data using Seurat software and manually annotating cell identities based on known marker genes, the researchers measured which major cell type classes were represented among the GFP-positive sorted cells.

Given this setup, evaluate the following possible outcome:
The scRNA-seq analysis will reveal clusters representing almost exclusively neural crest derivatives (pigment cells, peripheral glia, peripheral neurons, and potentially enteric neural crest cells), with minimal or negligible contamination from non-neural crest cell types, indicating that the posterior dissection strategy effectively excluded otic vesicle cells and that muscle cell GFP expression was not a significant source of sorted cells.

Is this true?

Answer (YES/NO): NO